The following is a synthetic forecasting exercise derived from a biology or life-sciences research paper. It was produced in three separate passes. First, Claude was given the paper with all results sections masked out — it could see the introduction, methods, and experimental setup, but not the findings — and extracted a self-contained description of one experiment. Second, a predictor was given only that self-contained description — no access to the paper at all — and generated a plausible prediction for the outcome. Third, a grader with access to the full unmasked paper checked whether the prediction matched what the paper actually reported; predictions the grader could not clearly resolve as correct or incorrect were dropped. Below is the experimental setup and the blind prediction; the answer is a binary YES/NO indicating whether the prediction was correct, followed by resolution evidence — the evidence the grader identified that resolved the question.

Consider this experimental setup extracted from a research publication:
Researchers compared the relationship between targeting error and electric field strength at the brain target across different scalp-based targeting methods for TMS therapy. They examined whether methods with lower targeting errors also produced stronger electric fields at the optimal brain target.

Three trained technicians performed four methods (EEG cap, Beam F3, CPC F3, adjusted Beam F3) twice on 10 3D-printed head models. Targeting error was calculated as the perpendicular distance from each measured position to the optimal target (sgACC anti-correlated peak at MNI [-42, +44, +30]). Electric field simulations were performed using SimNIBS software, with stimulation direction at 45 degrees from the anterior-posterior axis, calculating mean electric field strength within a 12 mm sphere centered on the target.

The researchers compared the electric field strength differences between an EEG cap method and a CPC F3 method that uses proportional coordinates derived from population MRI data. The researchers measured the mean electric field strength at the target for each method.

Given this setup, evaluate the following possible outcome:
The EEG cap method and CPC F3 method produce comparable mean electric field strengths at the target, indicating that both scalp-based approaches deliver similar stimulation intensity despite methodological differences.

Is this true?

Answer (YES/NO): NO